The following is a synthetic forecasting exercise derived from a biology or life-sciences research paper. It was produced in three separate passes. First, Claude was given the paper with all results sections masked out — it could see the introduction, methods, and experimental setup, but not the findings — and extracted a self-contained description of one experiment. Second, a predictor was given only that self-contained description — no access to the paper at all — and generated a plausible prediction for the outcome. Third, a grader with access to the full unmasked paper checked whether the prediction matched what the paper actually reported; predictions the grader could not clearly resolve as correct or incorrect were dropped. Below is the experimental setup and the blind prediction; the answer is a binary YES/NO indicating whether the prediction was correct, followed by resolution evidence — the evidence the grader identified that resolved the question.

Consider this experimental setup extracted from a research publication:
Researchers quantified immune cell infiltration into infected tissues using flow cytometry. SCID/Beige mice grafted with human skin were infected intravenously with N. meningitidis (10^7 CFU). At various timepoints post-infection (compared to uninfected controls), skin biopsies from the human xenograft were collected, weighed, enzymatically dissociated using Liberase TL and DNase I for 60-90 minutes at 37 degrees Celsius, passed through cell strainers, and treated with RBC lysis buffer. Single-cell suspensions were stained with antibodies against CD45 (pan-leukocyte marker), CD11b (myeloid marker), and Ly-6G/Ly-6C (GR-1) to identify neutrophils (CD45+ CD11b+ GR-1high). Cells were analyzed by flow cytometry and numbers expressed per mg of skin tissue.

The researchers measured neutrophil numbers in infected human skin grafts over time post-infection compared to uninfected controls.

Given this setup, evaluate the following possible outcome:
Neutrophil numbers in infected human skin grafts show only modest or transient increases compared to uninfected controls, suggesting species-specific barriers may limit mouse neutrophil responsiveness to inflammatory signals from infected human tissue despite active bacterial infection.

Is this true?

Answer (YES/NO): NO